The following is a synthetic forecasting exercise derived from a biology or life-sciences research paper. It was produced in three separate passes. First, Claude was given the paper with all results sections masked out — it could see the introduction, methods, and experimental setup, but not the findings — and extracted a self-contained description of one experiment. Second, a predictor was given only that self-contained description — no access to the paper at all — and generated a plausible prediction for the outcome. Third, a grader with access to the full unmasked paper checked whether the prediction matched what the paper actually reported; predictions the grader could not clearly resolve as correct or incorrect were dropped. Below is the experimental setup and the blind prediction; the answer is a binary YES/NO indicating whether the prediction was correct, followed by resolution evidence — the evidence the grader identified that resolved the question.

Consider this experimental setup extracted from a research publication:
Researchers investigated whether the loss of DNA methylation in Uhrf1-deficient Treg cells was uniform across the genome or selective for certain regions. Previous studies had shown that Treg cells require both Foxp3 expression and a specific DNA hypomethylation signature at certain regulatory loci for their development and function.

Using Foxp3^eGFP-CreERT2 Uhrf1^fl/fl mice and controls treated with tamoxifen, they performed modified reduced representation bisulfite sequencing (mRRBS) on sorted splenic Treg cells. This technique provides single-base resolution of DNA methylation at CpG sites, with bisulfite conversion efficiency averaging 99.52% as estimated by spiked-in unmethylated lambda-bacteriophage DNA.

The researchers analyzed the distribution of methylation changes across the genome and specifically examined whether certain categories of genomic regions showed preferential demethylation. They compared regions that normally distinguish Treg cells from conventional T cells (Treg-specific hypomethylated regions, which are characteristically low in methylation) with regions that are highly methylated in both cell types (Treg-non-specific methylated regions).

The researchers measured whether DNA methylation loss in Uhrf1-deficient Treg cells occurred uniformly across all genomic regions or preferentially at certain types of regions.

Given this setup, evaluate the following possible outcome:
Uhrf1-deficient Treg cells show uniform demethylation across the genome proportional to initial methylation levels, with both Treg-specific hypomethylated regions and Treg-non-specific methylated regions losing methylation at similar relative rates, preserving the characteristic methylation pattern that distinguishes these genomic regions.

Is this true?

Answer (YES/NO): NO